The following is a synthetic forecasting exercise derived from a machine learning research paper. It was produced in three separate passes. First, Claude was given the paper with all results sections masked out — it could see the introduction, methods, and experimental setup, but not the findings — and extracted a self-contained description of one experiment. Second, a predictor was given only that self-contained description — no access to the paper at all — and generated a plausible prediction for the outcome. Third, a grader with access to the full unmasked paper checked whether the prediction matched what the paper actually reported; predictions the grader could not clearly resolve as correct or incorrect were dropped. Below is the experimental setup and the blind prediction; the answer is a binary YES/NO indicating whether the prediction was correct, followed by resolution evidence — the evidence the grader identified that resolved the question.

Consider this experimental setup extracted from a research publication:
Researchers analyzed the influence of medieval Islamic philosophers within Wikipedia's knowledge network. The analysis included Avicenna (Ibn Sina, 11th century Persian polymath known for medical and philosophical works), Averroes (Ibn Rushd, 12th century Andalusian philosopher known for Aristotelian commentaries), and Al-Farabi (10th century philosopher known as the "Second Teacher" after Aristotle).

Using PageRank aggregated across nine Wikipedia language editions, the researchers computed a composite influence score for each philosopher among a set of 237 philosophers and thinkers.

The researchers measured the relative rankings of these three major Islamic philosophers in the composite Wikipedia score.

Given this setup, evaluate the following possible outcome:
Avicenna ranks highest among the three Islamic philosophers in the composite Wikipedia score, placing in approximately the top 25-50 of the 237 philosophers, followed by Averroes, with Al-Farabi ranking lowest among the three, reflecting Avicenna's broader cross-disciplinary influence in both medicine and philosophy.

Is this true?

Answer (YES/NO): YES